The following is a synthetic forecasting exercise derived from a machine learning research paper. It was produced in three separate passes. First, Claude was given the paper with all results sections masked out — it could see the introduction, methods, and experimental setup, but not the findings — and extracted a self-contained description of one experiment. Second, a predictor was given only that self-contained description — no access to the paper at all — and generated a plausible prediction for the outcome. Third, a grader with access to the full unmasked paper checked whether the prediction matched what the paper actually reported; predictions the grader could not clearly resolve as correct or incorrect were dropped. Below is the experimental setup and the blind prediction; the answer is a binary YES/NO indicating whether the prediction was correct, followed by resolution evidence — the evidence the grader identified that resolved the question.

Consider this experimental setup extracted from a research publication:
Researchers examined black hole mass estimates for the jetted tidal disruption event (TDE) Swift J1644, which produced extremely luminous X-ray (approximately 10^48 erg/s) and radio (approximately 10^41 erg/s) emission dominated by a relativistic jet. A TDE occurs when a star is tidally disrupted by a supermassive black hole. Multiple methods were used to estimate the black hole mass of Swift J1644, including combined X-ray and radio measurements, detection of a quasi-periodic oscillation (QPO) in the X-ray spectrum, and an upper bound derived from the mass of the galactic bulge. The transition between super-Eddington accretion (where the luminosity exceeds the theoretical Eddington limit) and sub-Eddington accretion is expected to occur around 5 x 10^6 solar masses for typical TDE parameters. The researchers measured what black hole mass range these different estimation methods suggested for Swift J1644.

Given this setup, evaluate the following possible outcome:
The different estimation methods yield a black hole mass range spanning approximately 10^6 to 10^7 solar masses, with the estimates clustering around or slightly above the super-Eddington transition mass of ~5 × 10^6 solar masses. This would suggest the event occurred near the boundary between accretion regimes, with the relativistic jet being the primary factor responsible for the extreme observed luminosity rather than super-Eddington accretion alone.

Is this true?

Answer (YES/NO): NO